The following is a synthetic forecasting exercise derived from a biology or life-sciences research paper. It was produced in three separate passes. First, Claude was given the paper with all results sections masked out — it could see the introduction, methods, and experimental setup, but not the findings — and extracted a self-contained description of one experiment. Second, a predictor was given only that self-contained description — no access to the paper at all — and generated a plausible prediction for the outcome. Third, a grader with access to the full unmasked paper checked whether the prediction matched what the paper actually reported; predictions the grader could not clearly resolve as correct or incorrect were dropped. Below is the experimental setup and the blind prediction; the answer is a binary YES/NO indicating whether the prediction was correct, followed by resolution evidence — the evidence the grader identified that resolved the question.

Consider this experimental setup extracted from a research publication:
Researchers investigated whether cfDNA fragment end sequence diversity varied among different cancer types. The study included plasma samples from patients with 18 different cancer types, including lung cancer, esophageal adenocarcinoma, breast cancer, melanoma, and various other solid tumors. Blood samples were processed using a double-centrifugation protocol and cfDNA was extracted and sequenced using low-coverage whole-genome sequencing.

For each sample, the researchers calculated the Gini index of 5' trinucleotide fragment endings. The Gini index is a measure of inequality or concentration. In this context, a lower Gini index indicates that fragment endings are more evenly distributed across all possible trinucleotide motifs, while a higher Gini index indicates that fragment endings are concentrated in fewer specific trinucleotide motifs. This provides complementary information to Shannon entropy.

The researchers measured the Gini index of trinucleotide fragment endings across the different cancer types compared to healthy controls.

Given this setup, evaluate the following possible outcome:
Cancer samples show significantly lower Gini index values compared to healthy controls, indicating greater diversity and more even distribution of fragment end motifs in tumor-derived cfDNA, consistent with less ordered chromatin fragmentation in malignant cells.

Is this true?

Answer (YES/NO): YES